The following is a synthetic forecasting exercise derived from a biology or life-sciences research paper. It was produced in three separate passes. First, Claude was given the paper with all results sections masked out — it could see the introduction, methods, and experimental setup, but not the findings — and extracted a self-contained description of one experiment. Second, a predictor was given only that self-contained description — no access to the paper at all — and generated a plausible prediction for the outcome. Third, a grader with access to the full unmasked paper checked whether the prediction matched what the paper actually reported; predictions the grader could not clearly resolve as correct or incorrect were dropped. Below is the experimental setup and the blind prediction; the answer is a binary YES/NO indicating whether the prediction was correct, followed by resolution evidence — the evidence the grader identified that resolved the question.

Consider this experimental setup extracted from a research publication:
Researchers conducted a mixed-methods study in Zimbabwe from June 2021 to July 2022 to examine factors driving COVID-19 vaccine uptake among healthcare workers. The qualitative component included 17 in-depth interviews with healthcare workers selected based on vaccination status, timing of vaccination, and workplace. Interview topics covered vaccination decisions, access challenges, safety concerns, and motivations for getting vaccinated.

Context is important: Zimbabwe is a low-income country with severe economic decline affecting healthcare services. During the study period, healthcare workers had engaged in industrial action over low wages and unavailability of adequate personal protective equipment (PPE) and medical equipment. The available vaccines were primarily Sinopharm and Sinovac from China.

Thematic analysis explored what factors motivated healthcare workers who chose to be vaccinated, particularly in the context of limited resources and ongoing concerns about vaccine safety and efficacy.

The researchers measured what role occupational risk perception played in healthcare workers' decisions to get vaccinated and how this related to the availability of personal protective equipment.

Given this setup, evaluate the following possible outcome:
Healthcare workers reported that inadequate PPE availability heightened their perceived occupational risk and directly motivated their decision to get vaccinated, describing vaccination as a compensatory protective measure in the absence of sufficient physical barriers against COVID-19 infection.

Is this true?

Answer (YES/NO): YES